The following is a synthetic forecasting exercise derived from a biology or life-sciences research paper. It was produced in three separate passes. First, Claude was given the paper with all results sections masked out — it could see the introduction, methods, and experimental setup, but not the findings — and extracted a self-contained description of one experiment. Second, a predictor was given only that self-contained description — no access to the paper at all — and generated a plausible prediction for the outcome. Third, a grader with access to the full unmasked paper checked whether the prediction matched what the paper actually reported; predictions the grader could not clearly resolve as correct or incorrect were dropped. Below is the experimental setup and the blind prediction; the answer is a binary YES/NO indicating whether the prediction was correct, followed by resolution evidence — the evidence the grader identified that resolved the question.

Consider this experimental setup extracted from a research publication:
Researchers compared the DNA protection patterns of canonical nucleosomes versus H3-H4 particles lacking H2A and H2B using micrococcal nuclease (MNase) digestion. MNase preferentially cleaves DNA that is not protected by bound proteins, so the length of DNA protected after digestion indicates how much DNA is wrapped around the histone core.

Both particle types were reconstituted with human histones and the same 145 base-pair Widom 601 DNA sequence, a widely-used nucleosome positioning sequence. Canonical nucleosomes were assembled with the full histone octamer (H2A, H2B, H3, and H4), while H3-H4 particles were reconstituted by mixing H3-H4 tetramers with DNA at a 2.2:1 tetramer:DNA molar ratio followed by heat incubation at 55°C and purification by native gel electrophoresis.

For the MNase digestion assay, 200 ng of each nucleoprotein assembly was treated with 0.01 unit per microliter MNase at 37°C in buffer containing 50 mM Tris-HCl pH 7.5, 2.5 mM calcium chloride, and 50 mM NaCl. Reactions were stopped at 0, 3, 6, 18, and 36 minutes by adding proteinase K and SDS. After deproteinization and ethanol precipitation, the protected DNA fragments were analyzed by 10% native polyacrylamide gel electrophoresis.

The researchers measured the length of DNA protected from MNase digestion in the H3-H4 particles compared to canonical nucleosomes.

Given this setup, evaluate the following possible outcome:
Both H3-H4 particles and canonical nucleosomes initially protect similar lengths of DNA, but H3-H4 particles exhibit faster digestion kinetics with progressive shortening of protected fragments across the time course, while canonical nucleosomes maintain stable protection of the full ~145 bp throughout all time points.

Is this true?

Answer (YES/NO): NO